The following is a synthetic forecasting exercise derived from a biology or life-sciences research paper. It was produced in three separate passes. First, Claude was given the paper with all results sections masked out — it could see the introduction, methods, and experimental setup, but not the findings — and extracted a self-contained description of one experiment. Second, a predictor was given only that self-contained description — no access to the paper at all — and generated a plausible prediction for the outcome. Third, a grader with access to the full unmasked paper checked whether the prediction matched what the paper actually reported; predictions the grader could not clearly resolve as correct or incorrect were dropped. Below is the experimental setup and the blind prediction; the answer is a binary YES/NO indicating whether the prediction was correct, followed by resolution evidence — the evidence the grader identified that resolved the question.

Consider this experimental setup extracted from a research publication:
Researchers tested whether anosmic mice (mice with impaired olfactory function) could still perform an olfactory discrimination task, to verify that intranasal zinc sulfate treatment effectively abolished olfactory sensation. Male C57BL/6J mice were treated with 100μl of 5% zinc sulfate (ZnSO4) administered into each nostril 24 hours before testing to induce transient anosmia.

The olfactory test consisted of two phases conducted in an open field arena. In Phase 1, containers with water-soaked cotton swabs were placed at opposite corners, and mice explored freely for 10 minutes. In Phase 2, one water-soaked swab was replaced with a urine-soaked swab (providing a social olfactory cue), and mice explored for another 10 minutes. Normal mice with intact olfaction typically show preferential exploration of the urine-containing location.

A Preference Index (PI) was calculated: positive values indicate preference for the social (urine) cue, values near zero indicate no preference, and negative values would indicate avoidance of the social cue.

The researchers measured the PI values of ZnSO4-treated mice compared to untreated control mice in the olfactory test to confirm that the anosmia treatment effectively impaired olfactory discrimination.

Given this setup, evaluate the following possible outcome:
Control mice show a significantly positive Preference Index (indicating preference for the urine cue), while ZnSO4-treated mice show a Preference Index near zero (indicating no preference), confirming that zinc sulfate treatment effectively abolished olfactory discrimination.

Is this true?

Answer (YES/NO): YES